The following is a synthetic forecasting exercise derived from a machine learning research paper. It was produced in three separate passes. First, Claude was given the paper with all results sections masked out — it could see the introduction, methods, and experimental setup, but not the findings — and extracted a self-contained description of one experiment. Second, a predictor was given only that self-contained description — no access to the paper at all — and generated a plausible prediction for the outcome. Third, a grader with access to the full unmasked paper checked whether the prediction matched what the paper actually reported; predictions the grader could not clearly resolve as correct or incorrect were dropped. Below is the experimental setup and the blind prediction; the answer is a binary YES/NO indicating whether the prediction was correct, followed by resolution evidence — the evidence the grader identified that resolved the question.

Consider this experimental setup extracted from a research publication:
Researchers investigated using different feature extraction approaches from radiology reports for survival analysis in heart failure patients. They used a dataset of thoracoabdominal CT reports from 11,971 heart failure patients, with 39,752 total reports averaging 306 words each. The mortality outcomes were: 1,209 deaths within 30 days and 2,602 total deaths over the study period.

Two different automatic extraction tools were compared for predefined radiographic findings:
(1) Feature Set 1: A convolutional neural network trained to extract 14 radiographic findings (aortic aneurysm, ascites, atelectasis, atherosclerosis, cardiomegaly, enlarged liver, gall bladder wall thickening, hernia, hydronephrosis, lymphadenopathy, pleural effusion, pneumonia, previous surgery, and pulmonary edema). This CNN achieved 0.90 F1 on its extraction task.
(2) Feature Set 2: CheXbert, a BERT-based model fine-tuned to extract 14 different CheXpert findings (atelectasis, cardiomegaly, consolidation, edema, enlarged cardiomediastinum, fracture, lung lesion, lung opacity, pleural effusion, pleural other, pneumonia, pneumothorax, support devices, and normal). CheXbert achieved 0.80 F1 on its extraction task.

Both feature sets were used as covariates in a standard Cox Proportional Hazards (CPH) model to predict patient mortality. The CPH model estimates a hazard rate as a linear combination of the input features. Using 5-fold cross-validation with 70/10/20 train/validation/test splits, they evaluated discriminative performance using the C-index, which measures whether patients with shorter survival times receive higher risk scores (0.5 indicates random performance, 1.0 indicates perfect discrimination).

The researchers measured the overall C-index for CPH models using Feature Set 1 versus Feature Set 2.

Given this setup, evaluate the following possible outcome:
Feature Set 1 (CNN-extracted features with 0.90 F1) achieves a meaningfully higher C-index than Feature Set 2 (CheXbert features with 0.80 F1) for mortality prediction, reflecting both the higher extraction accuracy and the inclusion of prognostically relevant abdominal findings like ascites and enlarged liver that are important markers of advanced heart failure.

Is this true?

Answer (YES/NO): NO